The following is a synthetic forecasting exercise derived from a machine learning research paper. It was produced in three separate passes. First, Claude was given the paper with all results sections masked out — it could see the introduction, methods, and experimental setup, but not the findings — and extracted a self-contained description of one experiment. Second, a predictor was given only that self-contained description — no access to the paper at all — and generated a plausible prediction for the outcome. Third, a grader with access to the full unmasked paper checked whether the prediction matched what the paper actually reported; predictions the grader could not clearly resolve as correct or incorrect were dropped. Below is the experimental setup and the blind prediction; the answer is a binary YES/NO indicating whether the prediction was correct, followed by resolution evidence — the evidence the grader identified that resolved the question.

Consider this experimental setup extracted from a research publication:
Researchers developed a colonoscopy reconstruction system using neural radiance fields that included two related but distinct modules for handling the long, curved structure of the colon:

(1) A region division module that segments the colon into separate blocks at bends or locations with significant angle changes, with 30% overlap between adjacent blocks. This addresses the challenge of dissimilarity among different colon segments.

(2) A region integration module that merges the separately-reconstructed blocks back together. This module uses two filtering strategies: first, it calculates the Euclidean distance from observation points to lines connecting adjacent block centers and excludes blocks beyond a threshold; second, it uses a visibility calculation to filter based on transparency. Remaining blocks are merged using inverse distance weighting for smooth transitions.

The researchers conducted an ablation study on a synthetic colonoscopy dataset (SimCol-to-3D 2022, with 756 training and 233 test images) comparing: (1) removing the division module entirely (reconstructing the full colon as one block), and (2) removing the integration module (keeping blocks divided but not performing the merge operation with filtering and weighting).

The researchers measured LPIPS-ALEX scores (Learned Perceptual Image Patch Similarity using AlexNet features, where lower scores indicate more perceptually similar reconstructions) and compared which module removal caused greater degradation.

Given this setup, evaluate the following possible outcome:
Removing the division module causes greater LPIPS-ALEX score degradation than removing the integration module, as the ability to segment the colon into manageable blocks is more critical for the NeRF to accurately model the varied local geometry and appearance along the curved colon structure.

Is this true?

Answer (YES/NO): YES